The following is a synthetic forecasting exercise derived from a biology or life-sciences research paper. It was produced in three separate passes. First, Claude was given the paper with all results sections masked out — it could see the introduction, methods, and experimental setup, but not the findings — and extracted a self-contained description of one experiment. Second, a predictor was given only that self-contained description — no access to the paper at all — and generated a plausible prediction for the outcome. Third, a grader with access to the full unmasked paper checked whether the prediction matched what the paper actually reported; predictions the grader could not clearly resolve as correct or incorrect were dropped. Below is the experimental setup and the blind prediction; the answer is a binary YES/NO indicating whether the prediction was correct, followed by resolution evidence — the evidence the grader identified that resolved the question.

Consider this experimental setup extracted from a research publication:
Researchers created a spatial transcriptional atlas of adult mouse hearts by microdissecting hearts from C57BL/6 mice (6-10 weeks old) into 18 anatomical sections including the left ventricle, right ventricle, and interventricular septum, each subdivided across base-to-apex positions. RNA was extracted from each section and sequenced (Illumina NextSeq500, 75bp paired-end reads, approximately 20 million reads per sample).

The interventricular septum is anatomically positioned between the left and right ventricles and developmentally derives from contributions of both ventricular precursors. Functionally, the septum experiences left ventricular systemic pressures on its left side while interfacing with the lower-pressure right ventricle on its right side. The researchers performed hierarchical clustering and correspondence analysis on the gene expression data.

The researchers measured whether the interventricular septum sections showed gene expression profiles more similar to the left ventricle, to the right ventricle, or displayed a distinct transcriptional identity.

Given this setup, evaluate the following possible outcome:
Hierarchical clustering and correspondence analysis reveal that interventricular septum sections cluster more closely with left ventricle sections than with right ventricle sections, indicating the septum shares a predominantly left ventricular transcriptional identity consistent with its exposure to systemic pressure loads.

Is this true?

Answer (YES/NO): NO